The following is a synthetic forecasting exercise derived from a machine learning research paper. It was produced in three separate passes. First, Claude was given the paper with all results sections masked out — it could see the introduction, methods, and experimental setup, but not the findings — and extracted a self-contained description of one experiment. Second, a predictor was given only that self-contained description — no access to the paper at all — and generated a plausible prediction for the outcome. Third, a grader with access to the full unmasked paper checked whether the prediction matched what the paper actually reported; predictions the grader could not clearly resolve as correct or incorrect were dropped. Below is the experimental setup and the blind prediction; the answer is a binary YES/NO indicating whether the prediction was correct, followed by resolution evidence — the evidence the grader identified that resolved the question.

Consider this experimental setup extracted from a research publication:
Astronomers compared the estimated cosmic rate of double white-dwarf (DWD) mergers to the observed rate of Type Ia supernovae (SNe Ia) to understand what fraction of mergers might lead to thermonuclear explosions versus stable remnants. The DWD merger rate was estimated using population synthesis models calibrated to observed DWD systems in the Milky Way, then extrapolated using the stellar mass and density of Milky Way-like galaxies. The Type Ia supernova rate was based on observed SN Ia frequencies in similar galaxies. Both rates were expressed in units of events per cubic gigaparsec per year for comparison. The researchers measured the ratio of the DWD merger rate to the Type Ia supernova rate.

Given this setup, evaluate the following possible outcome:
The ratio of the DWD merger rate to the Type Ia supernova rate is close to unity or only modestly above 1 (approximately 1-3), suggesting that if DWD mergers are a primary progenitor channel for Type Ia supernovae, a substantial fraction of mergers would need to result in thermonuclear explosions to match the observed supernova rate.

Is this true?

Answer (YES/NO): NO